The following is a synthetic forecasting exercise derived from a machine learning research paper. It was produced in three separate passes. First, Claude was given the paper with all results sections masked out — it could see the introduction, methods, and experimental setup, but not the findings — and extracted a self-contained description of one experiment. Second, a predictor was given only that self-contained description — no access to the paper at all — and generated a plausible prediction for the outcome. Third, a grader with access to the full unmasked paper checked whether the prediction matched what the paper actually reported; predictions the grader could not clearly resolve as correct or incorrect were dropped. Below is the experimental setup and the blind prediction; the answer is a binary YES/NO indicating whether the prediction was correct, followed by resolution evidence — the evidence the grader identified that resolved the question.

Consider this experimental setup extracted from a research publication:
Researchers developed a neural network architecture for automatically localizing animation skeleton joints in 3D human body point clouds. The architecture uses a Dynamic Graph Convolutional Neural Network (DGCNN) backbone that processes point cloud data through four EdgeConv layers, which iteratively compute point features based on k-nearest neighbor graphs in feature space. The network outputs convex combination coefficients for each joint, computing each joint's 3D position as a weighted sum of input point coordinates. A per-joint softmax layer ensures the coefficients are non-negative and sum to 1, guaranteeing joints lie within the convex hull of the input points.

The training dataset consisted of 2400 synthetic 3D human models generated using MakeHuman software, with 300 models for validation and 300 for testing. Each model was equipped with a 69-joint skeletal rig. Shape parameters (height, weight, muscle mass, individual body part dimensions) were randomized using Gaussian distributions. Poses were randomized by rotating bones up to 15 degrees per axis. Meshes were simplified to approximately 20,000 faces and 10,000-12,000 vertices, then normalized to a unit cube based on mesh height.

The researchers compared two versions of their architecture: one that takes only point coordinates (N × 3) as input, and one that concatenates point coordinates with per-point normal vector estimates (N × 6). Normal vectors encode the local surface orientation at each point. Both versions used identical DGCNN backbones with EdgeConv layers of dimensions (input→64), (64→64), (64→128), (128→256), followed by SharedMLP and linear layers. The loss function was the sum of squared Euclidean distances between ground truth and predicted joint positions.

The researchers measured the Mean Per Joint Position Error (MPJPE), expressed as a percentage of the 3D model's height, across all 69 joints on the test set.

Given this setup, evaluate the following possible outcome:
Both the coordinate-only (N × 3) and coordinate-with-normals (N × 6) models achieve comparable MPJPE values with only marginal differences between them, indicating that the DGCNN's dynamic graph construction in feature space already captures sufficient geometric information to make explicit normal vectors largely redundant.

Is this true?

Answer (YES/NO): NO